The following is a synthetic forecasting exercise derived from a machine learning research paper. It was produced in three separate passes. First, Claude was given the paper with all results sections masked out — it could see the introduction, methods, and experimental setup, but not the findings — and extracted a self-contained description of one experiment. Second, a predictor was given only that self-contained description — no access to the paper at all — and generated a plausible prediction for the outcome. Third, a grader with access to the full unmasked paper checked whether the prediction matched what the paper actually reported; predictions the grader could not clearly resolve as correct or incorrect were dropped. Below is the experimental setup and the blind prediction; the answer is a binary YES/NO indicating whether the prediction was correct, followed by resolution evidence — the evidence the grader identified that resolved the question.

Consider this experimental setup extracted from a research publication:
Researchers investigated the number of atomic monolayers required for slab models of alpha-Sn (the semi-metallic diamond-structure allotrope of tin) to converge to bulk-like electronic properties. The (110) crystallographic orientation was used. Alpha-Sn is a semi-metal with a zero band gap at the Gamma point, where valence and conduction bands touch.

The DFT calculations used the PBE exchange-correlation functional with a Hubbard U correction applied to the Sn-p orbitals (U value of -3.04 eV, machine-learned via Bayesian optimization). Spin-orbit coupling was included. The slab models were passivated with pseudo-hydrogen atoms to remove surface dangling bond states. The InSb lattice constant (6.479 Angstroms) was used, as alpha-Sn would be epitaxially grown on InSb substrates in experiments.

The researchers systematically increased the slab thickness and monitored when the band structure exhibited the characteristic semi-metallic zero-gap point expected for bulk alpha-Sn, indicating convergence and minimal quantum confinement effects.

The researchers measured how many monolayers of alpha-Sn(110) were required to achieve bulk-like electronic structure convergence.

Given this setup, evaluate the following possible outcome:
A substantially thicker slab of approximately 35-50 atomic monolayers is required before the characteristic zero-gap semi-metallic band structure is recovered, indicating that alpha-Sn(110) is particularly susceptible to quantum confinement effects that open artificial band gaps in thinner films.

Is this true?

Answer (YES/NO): NO